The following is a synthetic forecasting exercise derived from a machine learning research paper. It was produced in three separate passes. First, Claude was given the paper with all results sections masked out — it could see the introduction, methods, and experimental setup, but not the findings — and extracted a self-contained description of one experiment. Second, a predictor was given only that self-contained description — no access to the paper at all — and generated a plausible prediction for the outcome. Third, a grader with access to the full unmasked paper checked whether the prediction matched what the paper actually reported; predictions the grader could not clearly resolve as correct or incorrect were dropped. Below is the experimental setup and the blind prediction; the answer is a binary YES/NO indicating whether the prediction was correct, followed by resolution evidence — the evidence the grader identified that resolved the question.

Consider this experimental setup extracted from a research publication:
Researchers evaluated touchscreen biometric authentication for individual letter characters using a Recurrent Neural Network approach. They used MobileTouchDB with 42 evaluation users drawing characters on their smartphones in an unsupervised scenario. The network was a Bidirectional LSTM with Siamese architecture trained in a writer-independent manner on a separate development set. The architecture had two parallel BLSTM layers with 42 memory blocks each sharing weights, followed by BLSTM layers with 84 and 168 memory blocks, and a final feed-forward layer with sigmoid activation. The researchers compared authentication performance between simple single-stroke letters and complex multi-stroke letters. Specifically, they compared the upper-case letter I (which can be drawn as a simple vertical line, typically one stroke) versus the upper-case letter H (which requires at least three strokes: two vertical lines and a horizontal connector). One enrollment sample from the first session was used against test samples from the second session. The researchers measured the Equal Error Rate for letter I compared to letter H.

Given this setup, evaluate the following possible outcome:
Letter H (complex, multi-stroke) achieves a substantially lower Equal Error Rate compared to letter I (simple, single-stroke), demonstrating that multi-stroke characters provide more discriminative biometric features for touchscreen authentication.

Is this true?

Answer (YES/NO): YES